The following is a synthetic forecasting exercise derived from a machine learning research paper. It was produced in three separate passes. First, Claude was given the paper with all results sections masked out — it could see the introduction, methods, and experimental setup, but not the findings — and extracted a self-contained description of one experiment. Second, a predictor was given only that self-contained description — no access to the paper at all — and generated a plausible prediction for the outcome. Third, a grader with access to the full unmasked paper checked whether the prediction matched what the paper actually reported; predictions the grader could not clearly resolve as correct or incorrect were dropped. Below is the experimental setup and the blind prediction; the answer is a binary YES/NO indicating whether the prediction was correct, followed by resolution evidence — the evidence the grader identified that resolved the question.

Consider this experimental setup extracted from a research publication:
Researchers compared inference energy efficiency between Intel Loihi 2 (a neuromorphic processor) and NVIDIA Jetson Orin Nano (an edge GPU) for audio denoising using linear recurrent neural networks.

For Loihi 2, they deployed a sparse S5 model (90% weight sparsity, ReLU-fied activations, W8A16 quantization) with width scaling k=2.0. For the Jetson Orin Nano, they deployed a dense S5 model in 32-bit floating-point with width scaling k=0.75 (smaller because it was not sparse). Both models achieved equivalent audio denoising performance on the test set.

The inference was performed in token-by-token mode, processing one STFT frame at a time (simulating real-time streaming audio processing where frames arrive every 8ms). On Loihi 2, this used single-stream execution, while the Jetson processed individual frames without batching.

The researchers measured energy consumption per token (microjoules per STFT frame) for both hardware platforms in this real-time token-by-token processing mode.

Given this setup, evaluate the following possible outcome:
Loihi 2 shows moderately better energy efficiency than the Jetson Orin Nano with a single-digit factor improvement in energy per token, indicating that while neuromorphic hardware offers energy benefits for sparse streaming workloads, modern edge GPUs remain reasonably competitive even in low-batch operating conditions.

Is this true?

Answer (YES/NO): NO